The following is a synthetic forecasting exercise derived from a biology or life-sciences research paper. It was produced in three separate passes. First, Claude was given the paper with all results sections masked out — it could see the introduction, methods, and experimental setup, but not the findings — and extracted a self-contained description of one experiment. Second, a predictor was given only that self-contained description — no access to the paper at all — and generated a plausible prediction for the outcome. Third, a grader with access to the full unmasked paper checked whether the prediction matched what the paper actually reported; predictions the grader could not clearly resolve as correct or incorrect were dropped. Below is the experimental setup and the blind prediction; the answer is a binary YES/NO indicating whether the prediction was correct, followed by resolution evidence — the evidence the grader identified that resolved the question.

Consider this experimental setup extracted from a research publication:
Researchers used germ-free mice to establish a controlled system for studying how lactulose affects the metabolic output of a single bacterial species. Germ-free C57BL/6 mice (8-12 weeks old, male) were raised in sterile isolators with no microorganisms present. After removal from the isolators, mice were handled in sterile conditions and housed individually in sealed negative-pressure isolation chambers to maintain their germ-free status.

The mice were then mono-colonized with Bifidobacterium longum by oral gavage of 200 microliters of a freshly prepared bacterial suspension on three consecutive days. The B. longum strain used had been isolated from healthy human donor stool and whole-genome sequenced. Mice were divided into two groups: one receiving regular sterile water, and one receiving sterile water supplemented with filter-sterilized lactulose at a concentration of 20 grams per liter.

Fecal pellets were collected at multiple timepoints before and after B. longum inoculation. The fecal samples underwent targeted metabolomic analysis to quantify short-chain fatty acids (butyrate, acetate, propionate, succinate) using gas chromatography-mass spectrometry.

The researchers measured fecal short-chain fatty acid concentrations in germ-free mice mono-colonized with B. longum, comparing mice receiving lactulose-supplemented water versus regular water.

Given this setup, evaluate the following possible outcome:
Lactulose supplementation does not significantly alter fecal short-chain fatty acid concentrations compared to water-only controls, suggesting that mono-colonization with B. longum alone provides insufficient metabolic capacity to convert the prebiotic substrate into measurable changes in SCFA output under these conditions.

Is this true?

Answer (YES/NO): NO